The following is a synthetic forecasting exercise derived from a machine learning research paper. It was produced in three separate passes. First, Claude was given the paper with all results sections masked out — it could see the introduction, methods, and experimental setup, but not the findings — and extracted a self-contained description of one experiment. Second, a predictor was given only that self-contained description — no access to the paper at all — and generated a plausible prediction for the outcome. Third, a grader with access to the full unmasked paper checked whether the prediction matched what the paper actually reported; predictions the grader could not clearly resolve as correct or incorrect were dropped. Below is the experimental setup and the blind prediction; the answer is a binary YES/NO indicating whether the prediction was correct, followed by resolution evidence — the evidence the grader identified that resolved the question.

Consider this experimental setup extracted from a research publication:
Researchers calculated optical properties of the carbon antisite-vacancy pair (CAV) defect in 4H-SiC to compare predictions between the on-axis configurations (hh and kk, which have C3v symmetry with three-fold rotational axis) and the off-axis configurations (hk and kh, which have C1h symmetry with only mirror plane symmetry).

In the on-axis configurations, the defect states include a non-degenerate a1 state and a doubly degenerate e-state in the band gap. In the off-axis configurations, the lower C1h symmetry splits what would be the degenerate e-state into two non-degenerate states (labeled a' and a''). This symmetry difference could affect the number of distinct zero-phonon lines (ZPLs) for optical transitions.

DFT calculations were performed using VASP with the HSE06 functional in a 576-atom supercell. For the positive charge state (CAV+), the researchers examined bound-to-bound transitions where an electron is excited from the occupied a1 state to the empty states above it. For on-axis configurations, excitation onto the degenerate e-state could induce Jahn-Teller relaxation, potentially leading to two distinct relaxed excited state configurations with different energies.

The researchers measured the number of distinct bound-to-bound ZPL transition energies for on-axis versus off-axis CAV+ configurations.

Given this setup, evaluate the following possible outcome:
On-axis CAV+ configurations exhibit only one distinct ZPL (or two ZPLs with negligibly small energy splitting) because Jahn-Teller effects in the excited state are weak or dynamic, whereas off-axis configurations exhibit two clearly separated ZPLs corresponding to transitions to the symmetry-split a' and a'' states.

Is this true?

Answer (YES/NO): YES